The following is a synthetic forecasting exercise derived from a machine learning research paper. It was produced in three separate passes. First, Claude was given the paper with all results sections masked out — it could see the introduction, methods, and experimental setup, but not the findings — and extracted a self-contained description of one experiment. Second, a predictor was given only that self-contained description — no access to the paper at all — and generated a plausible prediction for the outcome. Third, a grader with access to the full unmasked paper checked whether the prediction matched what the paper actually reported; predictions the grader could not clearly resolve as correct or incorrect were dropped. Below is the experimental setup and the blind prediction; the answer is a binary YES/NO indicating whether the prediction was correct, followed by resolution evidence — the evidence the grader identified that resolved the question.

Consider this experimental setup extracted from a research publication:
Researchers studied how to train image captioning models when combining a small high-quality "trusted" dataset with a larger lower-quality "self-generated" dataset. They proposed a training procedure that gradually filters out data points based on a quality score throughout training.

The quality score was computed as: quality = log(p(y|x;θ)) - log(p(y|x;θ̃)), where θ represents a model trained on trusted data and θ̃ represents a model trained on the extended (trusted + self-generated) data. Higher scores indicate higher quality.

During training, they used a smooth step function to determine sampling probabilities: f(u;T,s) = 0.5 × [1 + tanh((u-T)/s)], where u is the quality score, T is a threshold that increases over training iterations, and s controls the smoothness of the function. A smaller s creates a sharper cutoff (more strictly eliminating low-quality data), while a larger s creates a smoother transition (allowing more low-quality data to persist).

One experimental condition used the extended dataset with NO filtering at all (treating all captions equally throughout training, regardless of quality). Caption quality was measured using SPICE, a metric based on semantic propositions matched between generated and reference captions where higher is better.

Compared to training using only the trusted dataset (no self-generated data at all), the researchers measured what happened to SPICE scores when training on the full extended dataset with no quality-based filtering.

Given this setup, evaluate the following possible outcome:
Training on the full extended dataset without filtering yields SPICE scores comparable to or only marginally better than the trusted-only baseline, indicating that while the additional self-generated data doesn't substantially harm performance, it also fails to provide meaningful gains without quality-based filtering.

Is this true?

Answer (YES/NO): NO